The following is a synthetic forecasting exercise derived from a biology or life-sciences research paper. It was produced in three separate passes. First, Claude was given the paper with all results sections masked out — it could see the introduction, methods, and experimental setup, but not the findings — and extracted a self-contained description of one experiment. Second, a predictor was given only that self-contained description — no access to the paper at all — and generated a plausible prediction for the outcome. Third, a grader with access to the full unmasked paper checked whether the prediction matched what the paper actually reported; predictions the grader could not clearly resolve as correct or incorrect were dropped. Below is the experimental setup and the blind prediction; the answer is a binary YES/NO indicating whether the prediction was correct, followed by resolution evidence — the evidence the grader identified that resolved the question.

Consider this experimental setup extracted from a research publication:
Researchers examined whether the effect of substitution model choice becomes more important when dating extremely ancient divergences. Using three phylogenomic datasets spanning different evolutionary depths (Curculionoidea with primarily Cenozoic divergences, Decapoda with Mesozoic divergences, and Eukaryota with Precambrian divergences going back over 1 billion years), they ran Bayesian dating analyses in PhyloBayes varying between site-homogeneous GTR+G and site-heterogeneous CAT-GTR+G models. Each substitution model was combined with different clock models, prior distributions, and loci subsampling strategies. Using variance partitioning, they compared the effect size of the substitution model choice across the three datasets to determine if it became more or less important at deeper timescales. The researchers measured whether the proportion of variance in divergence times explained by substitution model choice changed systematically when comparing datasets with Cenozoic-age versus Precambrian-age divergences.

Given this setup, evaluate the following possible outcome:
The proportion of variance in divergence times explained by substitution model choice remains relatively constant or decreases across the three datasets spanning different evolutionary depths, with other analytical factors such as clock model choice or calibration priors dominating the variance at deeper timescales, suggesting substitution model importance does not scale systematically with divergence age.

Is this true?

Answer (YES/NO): NO